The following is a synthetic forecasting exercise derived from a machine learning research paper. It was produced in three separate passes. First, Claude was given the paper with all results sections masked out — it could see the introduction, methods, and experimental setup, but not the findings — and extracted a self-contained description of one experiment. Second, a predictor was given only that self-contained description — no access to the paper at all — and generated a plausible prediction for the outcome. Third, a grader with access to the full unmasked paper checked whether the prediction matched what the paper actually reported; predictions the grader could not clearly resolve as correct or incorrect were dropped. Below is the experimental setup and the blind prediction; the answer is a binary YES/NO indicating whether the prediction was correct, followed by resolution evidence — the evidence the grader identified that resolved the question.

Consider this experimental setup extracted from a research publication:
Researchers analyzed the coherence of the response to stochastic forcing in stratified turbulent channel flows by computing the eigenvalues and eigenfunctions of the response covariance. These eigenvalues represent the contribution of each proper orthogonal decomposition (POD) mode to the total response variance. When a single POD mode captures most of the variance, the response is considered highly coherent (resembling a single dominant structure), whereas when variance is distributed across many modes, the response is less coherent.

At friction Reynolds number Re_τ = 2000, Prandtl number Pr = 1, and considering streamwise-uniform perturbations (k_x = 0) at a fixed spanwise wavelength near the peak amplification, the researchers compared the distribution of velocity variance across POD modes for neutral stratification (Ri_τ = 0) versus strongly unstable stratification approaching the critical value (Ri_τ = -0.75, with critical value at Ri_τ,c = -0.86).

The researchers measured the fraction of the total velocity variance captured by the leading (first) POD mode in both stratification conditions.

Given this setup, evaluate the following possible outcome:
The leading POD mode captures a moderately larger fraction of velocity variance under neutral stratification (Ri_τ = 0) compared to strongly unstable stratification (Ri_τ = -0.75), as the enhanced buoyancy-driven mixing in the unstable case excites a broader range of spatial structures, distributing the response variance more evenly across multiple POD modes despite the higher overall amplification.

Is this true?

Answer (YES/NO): NO